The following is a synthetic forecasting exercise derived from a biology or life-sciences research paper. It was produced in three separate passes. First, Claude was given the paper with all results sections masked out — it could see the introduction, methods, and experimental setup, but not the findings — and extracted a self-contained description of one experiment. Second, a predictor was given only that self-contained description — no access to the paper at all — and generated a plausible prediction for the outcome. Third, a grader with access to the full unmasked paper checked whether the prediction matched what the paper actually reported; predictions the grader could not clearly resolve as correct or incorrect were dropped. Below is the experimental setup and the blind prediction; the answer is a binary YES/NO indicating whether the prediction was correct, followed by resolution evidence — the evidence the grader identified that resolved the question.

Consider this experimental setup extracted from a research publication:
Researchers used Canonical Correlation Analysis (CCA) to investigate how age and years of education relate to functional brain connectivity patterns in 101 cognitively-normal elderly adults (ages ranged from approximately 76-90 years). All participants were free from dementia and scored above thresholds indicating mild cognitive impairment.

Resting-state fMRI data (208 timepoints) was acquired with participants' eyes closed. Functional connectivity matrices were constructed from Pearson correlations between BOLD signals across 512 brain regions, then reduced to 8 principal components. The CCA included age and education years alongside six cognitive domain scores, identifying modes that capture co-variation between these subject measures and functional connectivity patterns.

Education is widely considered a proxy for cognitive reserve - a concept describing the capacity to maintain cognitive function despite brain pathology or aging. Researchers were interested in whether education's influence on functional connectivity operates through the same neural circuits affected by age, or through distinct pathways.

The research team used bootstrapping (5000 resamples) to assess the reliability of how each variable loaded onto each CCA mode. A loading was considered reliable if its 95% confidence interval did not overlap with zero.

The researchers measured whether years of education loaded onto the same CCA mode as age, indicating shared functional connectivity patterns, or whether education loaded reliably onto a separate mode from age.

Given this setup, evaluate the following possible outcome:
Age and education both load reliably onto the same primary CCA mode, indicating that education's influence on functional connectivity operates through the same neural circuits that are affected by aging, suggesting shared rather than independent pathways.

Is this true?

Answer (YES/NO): NO